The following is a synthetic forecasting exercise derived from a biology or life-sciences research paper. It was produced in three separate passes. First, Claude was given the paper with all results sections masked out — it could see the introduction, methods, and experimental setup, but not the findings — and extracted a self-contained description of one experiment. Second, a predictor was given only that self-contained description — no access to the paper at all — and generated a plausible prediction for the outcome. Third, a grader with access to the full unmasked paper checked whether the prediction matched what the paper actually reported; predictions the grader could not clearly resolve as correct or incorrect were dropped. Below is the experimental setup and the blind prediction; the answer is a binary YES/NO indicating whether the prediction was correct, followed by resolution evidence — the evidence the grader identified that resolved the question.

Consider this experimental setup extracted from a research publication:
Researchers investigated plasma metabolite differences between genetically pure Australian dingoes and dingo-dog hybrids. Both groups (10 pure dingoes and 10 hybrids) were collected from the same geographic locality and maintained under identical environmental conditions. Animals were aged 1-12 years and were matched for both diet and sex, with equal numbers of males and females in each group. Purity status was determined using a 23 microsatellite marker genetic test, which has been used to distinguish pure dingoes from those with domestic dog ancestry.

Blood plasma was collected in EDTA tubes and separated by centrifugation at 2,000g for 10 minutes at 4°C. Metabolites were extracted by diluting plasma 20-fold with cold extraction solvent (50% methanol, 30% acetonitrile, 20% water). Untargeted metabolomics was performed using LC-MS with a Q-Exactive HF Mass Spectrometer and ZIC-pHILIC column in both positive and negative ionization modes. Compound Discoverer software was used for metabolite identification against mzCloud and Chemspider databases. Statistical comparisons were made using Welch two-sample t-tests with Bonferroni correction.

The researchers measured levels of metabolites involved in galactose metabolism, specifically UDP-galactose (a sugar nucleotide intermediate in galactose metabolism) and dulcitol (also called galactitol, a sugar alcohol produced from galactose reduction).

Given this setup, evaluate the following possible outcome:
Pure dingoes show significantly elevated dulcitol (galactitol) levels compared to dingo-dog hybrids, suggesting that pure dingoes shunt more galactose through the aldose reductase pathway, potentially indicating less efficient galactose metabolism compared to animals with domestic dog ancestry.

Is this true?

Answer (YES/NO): NO